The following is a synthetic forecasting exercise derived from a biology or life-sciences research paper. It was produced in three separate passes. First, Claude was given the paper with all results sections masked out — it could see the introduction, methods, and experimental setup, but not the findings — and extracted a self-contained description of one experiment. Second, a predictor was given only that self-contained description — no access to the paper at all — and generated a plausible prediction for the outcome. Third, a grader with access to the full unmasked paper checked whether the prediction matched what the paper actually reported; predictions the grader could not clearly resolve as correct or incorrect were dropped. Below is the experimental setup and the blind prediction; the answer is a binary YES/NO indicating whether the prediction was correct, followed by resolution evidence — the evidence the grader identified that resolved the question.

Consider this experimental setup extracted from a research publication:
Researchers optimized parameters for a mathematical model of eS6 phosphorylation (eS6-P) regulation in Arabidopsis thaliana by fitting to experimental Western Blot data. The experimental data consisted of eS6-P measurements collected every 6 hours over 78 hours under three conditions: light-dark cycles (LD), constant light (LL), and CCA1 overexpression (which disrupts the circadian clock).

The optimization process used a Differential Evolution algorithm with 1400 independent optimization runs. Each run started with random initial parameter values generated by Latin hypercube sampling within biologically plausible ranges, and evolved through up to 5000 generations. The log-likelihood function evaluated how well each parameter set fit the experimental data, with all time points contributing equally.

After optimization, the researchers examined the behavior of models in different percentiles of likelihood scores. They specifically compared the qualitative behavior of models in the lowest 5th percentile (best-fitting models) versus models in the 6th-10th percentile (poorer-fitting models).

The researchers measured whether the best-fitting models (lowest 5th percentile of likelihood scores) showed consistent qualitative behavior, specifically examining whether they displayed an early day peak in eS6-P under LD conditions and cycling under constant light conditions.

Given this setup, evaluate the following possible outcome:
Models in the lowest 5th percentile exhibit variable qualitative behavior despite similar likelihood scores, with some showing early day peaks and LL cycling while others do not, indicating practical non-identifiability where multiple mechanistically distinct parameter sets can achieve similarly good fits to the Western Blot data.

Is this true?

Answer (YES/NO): NO